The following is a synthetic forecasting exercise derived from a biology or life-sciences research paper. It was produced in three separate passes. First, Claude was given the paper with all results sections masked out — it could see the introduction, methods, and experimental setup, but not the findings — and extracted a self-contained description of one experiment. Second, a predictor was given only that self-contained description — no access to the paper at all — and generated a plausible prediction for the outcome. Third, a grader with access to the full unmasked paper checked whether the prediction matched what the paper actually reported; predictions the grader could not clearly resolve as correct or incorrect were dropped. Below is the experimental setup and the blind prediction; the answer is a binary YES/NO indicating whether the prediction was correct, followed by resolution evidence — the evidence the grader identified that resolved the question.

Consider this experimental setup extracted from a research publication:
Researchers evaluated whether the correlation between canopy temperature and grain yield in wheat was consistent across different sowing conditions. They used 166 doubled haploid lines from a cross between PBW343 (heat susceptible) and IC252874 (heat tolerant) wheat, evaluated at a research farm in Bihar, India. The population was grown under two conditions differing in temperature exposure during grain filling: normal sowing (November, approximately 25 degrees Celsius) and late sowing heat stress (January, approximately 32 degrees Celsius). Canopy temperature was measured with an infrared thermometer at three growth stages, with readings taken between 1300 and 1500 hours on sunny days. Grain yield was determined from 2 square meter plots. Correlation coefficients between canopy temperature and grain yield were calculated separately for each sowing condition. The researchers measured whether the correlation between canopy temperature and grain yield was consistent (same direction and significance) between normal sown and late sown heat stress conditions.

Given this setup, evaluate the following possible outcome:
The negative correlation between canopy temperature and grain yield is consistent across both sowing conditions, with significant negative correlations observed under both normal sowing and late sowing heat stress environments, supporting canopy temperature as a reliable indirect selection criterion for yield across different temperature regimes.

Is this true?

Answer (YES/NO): NO